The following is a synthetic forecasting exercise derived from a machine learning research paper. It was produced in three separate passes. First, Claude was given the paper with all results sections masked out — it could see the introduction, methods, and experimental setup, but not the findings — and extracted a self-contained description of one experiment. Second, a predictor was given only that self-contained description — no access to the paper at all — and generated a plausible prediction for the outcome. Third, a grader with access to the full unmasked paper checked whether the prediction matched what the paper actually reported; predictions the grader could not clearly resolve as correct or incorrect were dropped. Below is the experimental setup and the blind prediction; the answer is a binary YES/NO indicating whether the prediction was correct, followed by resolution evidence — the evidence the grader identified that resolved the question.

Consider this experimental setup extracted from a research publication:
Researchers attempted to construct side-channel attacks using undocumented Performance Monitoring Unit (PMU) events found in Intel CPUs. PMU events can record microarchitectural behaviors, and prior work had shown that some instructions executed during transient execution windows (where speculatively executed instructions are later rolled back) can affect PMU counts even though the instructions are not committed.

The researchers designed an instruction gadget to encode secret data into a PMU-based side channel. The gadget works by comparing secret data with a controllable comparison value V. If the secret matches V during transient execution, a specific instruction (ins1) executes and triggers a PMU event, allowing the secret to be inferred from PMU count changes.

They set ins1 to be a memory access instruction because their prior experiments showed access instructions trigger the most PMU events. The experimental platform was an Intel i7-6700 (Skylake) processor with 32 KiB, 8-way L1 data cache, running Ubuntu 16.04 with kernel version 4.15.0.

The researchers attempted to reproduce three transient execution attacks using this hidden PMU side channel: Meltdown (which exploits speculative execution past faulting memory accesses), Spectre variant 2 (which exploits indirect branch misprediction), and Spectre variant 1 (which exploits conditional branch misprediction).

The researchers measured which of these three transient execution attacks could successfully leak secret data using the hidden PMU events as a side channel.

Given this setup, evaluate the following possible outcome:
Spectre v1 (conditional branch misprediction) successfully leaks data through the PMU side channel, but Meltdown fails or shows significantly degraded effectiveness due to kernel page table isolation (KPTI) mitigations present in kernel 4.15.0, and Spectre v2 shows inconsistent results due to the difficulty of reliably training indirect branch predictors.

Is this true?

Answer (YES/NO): NO